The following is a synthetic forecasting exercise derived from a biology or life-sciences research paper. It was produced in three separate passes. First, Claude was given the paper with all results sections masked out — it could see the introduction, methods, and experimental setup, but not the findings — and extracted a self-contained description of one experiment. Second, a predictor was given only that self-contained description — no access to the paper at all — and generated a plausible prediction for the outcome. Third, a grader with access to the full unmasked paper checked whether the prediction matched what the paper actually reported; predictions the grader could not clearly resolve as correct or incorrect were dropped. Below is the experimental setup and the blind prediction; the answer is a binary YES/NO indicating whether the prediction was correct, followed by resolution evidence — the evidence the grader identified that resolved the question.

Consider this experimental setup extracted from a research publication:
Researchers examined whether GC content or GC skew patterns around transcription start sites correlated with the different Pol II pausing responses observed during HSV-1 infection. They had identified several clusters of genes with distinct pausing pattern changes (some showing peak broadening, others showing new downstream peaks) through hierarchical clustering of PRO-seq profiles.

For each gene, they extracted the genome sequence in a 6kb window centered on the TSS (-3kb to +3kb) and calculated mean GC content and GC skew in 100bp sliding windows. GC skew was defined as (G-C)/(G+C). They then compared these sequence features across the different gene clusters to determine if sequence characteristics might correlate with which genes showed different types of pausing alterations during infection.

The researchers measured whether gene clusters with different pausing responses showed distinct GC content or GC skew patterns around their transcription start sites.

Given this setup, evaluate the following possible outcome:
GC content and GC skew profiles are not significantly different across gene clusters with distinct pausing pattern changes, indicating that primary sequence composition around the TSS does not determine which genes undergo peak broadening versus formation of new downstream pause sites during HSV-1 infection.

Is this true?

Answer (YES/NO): NO